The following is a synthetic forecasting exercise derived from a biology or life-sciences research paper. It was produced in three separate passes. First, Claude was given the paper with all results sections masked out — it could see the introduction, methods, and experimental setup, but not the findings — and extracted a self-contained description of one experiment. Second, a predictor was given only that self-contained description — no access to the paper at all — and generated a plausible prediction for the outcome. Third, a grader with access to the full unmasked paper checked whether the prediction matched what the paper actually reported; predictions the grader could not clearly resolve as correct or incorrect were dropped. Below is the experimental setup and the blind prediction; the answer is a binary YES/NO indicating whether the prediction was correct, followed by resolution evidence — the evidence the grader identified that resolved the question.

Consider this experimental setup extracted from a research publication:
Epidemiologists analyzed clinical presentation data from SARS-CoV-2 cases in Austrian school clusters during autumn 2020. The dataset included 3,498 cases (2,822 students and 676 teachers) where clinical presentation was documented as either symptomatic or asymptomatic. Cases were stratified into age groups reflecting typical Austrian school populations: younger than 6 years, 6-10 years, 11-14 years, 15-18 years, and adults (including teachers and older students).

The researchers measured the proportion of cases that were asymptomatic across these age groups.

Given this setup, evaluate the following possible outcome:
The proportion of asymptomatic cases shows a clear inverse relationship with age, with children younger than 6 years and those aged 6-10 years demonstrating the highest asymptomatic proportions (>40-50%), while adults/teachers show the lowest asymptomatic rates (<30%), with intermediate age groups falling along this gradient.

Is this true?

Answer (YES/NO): YES